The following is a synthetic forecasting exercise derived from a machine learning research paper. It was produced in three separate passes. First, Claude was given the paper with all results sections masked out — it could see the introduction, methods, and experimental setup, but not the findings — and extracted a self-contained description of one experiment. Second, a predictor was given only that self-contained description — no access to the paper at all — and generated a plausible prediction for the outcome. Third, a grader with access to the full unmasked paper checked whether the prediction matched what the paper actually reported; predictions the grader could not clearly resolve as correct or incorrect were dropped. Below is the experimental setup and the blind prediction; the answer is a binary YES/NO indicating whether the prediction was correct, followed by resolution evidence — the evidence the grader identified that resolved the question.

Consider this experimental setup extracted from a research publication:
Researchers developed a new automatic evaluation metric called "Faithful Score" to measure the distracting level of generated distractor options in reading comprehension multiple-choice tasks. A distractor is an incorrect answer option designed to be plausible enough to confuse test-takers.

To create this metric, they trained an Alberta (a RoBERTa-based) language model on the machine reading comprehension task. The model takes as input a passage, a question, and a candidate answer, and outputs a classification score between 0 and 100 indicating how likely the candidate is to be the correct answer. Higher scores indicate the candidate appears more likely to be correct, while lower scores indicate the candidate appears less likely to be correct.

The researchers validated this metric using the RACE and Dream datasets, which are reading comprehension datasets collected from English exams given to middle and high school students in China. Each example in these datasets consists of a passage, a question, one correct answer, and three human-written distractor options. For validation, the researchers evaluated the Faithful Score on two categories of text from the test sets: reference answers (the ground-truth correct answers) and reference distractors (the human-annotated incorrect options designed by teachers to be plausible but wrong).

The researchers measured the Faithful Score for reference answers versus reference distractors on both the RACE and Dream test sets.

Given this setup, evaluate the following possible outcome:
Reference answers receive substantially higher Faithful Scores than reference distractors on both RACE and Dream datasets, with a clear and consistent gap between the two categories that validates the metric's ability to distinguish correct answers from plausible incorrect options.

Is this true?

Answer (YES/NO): YES